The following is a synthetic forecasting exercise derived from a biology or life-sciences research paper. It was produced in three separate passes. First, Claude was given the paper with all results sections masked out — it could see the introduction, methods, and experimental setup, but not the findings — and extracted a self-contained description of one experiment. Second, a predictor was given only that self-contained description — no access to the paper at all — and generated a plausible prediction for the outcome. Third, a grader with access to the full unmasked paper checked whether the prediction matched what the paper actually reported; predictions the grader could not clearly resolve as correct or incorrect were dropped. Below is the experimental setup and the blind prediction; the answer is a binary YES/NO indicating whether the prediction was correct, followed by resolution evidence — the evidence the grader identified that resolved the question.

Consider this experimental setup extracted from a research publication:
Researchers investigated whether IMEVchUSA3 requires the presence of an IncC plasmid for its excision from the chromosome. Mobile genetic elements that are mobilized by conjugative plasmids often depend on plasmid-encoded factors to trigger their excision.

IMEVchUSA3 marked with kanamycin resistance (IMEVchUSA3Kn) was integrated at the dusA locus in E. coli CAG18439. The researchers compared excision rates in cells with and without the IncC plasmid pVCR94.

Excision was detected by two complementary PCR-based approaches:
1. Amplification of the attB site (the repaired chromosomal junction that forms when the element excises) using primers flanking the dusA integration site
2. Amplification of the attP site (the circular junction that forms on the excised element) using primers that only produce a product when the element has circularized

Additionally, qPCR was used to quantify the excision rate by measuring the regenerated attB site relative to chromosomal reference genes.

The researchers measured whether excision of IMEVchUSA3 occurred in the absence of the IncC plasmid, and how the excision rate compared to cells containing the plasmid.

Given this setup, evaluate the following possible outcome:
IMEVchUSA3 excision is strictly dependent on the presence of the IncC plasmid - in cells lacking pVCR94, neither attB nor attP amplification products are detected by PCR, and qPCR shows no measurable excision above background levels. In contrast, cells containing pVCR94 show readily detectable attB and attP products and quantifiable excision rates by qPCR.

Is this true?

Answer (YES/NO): NO